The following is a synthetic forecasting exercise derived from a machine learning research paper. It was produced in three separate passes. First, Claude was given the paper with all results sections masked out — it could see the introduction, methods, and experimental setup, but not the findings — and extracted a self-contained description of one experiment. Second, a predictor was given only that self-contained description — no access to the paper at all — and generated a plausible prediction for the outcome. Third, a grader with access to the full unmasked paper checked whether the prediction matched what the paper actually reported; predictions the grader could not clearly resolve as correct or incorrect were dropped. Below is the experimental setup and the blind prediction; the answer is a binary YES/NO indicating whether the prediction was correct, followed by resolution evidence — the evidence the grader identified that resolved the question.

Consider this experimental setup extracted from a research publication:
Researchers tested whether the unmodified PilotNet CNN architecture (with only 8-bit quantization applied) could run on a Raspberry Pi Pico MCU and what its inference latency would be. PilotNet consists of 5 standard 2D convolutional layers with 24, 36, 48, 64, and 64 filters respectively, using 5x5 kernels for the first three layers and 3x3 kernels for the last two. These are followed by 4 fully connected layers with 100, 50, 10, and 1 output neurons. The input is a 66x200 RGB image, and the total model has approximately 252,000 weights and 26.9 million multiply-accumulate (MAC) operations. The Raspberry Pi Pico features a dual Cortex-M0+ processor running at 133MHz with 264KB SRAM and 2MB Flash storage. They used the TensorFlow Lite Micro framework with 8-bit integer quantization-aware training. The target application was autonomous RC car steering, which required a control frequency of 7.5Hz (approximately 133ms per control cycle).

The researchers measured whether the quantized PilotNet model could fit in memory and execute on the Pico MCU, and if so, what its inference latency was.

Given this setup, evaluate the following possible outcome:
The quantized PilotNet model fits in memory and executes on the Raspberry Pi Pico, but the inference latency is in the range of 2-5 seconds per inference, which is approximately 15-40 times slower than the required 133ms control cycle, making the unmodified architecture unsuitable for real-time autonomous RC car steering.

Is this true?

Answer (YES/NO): YES